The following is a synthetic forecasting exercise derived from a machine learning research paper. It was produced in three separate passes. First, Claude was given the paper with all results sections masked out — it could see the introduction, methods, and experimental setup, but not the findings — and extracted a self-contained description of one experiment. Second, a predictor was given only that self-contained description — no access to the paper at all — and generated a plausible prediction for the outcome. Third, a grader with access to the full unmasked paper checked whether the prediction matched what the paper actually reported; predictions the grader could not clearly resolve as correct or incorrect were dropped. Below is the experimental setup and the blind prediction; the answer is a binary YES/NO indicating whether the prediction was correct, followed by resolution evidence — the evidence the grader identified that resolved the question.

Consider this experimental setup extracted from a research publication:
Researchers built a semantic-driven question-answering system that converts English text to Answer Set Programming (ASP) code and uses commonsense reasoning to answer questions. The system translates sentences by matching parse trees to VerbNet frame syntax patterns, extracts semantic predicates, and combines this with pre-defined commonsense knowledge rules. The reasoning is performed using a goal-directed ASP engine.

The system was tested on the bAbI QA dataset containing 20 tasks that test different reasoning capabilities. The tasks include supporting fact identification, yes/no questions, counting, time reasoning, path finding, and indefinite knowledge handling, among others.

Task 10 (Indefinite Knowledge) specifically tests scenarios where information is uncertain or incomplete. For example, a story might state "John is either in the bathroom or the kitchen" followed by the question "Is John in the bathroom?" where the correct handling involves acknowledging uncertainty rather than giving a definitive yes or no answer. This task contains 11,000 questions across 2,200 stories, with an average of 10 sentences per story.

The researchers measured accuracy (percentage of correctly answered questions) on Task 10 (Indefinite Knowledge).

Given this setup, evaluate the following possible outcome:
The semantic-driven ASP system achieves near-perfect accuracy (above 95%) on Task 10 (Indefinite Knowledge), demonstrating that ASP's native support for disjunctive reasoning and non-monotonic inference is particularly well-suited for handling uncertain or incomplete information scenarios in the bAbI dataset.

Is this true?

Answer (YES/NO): YES